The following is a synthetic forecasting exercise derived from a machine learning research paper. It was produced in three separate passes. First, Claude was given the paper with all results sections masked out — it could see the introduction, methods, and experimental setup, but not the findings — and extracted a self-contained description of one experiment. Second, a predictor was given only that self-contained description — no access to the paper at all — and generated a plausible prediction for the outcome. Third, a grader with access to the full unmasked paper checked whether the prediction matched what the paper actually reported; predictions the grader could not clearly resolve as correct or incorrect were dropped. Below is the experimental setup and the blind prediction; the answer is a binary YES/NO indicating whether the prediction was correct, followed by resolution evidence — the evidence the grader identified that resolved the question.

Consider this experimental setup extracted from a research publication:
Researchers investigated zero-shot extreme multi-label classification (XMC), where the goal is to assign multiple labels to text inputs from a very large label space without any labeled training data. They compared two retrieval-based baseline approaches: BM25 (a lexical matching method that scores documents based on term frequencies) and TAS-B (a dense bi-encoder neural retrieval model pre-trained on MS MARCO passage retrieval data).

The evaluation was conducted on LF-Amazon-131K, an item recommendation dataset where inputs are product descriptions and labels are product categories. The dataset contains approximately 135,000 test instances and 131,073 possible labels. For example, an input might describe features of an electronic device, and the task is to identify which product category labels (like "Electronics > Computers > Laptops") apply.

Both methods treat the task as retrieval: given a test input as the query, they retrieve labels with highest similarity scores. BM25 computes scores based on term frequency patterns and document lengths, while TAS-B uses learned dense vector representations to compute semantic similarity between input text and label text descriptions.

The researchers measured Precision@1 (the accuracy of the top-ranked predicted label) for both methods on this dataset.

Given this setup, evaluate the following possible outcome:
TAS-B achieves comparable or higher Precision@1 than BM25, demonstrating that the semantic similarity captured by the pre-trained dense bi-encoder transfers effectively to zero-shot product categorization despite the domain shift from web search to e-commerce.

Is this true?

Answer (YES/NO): YES